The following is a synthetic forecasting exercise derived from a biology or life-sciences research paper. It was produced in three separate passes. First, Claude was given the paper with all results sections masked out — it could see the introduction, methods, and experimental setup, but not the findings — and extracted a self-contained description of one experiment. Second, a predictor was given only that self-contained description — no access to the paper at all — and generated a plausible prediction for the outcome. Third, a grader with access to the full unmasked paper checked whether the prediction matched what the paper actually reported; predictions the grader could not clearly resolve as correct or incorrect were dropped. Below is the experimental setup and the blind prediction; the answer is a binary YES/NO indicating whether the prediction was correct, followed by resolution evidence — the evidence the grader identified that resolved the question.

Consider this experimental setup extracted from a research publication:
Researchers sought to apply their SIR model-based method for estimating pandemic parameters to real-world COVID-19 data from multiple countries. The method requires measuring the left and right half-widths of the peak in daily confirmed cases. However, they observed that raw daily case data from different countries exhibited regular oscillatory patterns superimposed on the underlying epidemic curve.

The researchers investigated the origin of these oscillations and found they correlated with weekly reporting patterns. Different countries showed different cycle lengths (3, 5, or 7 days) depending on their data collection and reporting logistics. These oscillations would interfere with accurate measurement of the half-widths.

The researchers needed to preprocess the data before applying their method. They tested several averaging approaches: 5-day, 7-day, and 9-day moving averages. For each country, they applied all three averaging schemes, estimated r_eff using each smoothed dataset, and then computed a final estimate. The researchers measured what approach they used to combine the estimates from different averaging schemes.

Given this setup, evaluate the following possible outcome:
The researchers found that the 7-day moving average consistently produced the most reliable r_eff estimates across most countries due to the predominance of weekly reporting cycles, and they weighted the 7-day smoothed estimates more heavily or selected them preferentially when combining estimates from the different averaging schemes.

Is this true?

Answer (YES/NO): NO